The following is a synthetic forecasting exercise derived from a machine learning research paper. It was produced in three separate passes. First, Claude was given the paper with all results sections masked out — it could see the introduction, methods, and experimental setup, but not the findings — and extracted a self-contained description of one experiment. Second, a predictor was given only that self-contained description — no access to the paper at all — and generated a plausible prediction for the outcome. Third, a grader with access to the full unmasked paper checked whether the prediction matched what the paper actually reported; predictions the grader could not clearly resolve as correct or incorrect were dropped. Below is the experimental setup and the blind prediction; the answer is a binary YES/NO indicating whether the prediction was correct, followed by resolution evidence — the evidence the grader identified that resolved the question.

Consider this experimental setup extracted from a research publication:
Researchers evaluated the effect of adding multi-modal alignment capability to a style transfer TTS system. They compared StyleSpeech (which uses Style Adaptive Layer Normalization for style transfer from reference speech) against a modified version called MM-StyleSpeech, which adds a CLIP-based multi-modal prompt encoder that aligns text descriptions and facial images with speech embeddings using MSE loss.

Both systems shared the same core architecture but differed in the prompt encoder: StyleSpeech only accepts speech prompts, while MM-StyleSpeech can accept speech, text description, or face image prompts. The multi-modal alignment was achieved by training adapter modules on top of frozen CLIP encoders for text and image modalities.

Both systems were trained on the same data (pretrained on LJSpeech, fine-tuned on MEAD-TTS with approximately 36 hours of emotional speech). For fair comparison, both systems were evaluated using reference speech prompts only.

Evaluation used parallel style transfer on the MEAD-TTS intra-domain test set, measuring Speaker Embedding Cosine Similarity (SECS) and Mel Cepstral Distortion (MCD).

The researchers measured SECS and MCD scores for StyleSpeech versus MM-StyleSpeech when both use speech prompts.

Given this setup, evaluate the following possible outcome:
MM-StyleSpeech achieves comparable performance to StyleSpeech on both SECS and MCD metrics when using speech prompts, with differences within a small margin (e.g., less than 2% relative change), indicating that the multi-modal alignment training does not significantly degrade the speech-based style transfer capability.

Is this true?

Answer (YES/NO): YES